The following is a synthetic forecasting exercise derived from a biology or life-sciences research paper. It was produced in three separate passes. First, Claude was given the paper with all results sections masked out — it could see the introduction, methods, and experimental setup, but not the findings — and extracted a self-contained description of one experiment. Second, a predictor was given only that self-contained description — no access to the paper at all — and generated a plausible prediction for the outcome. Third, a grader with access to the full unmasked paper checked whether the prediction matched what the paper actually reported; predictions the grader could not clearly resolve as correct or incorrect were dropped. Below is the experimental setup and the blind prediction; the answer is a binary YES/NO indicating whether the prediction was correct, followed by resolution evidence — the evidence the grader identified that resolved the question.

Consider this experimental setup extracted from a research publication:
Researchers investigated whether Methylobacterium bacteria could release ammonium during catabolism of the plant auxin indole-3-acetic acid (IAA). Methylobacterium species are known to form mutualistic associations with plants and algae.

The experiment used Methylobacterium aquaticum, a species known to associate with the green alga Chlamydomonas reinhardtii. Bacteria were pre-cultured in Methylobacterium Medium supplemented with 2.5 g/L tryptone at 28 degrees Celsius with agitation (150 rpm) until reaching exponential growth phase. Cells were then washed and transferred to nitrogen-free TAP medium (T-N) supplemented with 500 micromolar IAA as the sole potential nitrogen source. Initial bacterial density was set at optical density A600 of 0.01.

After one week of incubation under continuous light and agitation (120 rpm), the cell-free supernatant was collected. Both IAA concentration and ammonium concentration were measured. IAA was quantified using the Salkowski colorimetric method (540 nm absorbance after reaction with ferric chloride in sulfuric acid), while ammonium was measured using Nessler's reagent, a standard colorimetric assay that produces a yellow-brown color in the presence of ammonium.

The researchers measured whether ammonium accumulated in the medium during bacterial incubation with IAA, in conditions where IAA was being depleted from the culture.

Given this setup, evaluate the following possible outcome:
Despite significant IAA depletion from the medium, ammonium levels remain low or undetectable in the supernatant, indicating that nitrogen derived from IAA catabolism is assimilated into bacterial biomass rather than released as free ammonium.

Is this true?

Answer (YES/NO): NO